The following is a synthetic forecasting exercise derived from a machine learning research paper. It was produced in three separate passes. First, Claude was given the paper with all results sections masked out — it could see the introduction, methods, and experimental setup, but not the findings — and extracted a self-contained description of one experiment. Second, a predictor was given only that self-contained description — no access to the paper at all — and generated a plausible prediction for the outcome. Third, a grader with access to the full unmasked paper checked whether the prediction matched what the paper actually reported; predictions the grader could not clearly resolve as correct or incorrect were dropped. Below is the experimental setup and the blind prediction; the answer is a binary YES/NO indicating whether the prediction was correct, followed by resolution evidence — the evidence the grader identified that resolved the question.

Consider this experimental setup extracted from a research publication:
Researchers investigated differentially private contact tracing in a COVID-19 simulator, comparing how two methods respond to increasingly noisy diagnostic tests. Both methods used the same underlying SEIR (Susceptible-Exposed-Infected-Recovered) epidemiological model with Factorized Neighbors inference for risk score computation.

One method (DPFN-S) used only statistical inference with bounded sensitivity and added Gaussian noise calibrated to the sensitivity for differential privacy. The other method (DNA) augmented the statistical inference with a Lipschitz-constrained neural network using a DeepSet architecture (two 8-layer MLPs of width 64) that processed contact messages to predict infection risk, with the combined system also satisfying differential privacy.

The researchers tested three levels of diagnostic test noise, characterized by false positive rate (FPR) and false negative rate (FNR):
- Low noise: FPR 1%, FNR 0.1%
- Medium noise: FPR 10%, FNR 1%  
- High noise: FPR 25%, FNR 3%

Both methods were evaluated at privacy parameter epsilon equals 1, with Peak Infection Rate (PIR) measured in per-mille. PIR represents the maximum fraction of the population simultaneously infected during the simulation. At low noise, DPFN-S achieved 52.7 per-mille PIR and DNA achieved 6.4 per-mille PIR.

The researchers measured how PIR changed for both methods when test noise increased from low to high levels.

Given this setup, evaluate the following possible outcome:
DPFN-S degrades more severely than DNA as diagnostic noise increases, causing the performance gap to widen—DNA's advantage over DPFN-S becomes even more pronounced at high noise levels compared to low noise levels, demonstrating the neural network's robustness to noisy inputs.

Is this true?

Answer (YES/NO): NO